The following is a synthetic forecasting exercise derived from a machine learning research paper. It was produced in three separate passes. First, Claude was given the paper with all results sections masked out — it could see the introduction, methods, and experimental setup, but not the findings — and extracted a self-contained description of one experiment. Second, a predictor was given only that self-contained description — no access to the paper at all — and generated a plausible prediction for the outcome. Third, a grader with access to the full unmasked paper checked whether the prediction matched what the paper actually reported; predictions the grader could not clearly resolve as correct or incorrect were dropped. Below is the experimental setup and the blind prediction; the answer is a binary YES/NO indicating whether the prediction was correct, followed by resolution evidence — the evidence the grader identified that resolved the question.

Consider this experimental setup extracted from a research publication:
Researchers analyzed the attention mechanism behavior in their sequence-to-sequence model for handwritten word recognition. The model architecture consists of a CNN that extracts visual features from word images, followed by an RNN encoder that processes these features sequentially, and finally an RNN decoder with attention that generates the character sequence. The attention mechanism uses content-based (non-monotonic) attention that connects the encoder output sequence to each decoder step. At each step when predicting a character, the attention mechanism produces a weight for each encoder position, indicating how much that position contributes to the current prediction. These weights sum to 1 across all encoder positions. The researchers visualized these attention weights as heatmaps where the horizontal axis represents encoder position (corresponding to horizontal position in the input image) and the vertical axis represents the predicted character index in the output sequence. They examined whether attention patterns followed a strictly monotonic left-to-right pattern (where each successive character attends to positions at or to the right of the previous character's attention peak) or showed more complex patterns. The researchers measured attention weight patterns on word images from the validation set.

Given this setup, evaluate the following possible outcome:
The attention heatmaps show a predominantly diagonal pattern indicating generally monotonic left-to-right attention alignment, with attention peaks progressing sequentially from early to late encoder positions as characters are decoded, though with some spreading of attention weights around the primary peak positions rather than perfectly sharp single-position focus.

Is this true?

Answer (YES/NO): NO